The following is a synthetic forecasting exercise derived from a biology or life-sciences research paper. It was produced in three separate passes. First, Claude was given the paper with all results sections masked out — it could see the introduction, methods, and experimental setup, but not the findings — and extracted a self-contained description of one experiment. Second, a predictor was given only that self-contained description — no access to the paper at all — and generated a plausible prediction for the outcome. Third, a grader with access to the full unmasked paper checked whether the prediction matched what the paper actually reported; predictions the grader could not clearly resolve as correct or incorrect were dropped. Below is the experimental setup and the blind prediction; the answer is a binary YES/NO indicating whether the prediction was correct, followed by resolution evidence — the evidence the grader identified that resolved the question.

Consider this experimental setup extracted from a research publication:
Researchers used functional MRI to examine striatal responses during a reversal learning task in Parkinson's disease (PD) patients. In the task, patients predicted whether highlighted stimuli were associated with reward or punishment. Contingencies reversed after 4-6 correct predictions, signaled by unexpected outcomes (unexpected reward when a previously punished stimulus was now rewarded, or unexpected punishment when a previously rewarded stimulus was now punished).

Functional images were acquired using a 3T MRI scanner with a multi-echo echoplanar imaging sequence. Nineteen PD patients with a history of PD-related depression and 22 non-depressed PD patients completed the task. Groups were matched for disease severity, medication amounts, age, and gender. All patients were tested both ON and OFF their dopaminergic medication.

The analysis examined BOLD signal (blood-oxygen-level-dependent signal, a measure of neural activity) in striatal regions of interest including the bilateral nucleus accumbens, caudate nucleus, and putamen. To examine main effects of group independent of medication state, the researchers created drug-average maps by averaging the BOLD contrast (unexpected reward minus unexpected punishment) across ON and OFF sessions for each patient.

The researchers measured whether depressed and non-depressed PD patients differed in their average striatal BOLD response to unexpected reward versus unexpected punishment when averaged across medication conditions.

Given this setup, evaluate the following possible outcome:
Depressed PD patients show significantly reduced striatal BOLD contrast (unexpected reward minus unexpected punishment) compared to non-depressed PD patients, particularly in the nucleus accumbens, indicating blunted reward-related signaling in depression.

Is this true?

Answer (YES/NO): NO